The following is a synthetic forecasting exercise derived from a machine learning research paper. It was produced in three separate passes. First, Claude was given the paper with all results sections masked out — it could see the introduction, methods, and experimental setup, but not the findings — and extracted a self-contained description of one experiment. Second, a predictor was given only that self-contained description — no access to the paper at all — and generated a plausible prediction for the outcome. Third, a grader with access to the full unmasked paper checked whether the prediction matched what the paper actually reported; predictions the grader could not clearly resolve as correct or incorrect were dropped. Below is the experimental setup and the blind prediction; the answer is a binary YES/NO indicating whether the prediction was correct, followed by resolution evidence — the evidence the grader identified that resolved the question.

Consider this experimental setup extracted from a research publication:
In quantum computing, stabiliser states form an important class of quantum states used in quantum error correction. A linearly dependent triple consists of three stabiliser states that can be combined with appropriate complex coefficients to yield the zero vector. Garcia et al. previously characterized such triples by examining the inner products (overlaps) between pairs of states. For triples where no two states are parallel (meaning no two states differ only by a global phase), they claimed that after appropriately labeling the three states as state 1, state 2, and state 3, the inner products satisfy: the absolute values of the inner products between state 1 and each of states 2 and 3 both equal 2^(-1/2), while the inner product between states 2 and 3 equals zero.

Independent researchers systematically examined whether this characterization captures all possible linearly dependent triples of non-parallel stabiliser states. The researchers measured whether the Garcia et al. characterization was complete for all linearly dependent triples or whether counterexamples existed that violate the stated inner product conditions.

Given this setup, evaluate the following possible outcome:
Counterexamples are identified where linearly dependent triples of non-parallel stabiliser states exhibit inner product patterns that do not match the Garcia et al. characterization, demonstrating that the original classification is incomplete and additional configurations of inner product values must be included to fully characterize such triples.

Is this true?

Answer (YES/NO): YES